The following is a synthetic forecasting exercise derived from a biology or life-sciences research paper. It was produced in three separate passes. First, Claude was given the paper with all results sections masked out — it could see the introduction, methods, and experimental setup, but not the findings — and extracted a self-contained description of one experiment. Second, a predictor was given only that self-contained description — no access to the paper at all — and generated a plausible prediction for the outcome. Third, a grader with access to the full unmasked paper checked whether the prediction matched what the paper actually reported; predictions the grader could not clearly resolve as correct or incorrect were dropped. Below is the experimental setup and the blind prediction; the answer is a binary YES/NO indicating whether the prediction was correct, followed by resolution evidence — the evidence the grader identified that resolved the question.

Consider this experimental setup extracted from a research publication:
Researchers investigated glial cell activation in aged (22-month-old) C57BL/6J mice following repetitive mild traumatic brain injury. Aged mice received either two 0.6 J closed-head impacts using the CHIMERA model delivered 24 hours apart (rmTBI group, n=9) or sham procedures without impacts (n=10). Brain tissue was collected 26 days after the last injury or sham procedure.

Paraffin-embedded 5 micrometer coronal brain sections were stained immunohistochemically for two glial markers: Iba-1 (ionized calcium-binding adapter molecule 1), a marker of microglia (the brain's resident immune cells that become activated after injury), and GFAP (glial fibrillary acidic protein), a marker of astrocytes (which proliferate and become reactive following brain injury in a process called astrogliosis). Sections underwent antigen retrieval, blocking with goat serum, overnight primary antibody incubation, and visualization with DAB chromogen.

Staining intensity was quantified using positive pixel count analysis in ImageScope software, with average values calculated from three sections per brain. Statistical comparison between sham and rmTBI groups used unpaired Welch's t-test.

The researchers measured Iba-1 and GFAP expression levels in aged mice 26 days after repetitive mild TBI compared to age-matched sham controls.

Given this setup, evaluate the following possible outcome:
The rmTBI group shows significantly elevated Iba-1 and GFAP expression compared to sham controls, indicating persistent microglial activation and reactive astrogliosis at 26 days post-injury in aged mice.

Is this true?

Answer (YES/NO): YES